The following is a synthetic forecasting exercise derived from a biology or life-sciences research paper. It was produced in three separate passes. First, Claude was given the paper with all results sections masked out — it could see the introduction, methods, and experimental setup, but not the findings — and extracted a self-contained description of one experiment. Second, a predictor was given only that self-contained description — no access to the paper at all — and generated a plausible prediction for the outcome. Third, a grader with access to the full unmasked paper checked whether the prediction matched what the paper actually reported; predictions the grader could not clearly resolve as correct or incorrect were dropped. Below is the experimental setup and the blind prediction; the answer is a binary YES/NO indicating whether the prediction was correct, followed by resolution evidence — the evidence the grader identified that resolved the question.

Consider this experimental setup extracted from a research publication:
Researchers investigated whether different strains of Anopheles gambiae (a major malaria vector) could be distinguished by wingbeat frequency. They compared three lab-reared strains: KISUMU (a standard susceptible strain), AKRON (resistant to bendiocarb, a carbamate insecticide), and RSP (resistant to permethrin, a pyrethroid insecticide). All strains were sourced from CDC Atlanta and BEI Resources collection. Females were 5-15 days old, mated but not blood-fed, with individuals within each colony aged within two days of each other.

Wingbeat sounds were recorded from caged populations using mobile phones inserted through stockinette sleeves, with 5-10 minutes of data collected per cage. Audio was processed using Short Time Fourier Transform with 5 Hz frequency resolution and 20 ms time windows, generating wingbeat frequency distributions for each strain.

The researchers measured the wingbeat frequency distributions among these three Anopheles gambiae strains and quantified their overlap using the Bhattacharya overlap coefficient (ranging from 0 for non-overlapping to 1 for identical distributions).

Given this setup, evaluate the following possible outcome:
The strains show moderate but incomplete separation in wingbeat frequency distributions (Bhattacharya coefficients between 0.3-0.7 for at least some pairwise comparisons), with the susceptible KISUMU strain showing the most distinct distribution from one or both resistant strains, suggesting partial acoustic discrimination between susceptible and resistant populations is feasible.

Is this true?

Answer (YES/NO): NO